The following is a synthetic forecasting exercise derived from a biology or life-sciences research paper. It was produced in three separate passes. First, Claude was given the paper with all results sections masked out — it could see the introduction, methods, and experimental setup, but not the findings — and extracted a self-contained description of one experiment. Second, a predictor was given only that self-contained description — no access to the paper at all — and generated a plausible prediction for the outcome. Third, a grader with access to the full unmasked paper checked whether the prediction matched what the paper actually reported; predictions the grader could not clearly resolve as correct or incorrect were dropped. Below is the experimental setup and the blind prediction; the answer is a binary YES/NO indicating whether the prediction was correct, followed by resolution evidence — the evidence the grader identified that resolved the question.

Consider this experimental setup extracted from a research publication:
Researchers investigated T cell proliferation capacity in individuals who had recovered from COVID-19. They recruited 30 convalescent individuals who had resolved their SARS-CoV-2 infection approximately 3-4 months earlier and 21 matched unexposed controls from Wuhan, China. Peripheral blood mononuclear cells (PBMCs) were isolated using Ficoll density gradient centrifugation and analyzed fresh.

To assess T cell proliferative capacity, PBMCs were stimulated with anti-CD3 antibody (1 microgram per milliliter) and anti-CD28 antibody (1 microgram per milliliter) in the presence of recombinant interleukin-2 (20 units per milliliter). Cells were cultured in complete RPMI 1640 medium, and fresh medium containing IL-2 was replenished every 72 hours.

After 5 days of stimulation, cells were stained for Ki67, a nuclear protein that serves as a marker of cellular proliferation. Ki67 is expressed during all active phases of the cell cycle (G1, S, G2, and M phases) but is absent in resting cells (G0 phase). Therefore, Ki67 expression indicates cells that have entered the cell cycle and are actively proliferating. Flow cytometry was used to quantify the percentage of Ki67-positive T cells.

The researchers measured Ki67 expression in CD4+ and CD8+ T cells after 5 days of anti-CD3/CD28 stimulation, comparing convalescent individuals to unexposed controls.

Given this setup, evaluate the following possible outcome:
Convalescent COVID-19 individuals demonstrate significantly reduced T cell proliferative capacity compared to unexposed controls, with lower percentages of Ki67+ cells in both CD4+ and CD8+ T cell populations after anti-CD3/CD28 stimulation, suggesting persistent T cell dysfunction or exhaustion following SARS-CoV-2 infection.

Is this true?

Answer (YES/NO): NO